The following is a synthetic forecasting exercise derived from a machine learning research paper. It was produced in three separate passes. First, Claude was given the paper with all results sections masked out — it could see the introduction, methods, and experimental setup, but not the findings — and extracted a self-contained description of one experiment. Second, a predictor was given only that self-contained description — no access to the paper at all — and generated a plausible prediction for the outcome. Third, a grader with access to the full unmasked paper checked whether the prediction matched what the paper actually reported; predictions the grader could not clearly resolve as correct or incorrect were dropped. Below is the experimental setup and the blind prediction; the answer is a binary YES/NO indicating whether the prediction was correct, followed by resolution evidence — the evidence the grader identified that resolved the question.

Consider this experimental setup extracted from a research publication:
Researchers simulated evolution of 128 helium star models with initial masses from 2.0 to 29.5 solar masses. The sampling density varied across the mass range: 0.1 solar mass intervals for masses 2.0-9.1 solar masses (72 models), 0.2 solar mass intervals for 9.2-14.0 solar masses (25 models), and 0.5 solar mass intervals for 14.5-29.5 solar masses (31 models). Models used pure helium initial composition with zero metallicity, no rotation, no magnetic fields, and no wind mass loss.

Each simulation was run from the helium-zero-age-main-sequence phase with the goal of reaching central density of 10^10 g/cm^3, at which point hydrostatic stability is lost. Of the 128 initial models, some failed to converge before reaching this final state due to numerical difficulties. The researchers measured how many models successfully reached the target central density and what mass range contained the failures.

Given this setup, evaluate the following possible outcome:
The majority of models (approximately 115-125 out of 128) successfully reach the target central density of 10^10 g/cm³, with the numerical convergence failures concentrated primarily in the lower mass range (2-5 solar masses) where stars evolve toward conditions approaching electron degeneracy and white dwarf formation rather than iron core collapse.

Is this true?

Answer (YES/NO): YES